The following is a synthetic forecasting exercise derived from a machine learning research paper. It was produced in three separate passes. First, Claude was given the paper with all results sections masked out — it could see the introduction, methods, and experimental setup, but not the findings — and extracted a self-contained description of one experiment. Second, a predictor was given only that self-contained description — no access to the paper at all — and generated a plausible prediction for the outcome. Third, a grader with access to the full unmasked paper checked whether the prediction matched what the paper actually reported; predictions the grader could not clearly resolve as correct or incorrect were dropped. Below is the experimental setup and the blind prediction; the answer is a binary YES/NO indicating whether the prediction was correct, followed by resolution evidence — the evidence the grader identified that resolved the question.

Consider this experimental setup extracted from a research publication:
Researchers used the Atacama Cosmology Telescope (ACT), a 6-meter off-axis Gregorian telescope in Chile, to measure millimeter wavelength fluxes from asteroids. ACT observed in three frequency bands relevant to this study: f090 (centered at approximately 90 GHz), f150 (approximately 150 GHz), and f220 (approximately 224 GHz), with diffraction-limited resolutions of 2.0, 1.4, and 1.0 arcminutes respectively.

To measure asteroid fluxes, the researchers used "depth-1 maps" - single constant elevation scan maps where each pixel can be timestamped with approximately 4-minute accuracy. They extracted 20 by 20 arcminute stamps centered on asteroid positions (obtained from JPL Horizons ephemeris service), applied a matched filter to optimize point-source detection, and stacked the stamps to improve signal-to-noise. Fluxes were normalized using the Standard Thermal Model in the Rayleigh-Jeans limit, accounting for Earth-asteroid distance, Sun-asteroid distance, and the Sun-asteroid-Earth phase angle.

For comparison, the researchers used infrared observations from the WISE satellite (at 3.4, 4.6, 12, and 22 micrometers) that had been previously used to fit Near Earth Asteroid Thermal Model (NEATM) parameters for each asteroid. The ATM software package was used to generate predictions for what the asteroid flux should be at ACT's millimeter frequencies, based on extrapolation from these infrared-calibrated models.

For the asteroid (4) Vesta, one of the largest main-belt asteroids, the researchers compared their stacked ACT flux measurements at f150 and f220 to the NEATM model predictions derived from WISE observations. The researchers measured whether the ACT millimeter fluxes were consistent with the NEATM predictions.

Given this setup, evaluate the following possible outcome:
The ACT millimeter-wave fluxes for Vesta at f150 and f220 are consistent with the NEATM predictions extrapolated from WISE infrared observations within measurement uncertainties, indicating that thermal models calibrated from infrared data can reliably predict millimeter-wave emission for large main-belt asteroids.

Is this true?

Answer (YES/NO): NO